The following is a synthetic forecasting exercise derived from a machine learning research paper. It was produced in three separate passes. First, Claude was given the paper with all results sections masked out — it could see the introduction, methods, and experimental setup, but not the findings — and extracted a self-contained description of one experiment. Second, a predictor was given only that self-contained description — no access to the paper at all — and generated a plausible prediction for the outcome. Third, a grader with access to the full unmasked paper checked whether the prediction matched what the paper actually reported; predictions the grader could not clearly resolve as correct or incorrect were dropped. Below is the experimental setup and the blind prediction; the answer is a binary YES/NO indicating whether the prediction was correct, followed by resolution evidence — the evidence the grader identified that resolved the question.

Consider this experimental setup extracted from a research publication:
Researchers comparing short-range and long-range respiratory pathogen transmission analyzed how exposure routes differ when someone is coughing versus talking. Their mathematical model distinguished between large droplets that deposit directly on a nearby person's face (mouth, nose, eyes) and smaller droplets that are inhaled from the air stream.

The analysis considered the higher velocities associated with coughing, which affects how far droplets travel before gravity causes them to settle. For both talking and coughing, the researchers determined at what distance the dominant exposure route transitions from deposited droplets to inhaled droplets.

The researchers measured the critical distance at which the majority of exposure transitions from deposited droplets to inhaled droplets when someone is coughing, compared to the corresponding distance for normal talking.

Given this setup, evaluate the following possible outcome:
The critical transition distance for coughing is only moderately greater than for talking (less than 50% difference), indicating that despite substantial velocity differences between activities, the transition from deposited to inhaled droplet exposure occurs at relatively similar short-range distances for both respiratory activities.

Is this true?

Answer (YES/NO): NO